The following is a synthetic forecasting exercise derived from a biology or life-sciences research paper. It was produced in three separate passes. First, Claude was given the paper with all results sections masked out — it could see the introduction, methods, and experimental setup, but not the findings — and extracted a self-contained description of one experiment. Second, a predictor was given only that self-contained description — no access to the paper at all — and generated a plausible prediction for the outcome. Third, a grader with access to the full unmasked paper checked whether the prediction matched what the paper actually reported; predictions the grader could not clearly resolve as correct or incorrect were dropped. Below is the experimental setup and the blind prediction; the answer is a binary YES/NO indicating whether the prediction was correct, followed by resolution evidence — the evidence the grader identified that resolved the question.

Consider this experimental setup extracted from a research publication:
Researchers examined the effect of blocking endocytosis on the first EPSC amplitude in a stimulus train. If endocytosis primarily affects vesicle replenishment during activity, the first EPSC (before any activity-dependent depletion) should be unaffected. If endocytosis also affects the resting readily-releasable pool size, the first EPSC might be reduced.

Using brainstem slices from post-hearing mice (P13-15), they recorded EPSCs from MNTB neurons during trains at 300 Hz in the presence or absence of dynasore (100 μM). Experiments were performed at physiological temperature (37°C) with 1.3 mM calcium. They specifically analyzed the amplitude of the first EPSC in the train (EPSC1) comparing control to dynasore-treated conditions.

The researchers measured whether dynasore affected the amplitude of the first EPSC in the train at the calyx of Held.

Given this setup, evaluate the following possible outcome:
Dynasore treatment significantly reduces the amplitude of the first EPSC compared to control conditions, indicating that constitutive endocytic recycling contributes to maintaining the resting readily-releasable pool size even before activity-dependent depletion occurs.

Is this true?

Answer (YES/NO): NO